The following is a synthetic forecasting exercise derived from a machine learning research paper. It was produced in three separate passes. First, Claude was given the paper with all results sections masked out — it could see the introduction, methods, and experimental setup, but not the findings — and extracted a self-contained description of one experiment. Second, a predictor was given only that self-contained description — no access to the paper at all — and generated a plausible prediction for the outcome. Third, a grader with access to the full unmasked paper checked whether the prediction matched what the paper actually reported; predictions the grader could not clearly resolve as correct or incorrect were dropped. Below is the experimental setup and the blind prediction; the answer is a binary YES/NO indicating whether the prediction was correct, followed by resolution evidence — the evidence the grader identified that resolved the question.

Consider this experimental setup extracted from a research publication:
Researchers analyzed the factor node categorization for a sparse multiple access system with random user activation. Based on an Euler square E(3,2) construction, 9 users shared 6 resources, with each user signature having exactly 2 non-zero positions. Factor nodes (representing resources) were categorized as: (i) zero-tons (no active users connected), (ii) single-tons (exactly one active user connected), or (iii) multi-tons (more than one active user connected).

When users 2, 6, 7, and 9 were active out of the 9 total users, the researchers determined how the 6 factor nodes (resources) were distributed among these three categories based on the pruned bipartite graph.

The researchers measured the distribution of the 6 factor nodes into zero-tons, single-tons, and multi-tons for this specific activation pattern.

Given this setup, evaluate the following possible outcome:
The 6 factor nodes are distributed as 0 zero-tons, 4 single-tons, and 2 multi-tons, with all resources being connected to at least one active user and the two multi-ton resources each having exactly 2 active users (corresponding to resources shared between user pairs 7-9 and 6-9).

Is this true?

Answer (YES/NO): NO